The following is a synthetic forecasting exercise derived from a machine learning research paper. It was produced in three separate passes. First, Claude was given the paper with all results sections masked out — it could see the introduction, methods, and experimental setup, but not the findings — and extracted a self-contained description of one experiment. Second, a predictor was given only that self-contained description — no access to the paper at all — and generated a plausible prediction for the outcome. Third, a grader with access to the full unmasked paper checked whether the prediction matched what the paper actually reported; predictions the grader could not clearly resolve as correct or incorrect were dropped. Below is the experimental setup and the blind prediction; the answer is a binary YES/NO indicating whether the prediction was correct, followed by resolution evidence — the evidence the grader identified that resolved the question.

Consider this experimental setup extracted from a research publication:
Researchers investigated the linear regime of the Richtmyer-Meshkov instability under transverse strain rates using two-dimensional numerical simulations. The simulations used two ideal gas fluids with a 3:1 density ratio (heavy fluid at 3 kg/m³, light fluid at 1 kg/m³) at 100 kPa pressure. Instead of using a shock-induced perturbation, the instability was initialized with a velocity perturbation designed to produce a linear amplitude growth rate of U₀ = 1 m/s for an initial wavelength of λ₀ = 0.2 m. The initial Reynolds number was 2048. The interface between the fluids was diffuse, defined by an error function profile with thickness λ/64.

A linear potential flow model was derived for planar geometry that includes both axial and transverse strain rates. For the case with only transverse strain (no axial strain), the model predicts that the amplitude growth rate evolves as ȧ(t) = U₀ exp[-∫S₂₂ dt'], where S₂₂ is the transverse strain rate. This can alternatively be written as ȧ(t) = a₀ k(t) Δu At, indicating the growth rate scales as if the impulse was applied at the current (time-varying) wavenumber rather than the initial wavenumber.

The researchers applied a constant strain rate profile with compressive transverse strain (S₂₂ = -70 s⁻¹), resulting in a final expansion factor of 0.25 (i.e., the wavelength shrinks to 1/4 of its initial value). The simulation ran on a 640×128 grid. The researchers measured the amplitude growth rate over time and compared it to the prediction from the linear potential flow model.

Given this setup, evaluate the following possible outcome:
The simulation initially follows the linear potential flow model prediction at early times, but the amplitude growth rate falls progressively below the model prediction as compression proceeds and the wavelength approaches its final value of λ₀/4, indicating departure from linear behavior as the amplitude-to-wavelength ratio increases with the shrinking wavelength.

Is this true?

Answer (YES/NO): YES